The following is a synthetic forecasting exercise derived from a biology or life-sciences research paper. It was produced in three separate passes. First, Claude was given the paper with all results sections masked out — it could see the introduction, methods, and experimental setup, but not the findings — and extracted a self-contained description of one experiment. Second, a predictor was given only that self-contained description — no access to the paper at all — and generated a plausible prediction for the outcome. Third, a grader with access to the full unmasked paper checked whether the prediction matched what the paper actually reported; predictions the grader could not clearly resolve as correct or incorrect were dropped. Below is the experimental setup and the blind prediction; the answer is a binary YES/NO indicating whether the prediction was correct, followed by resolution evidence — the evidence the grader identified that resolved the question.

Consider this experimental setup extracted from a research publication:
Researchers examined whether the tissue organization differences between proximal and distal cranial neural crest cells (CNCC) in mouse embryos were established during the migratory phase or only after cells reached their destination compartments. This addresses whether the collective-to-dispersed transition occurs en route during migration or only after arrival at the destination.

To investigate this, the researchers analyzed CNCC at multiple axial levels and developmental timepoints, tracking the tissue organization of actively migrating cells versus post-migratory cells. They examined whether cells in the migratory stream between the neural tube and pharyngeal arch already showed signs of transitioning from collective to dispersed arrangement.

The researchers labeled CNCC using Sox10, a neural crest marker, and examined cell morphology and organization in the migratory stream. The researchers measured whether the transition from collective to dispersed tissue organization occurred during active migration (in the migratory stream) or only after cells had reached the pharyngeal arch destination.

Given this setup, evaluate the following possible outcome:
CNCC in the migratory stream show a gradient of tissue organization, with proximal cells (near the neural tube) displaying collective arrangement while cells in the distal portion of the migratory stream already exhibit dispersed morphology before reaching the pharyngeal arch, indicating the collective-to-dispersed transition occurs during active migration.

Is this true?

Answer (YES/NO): YES